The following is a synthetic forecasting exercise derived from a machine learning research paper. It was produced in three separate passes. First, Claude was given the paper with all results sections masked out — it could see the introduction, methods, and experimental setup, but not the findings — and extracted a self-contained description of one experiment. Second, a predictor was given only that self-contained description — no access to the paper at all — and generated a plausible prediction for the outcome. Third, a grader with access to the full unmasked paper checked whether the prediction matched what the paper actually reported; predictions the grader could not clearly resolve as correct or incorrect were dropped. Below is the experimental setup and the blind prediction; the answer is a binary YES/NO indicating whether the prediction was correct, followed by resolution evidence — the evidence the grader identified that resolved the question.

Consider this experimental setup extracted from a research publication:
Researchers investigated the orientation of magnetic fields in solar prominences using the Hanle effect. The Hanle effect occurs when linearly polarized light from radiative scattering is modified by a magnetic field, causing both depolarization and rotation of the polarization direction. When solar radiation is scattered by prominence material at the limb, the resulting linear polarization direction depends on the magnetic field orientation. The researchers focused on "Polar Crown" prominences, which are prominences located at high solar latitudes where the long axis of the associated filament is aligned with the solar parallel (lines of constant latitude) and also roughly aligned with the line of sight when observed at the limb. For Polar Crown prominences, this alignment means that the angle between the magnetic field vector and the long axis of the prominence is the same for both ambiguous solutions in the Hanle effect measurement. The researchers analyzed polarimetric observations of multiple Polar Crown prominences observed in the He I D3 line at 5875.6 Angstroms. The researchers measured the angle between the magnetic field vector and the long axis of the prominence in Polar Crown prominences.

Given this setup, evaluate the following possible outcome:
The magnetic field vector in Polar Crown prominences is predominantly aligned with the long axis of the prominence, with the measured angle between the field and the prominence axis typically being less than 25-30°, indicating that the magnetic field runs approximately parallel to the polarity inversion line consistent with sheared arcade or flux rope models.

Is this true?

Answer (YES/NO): YES